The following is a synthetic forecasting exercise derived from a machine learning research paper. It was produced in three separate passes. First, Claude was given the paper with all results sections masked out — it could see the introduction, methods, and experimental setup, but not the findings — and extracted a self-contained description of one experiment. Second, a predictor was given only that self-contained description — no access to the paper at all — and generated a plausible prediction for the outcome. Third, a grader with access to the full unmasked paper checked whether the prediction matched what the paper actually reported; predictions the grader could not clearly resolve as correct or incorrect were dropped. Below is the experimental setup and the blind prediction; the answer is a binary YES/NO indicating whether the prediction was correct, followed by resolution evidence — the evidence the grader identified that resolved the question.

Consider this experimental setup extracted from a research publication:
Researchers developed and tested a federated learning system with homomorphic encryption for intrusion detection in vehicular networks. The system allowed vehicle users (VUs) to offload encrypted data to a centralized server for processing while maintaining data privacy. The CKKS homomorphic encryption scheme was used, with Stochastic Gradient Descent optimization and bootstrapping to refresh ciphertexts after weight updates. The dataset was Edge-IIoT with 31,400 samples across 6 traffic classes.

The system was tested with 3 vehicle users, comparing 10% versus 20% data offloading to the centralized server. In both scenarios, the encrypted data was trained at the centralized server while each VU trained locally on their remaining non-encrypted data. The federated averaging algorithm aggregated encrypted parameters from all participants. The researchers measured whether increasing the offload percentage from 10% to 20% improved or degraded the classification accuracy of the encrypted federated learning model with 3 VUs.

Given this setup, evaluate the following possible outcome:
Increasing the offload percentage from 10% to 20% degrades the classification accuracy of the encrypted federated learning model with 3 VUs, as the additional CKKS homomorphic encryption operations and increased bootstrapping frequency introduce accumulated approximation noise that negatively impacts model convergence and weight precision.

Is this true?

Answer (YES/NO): NO